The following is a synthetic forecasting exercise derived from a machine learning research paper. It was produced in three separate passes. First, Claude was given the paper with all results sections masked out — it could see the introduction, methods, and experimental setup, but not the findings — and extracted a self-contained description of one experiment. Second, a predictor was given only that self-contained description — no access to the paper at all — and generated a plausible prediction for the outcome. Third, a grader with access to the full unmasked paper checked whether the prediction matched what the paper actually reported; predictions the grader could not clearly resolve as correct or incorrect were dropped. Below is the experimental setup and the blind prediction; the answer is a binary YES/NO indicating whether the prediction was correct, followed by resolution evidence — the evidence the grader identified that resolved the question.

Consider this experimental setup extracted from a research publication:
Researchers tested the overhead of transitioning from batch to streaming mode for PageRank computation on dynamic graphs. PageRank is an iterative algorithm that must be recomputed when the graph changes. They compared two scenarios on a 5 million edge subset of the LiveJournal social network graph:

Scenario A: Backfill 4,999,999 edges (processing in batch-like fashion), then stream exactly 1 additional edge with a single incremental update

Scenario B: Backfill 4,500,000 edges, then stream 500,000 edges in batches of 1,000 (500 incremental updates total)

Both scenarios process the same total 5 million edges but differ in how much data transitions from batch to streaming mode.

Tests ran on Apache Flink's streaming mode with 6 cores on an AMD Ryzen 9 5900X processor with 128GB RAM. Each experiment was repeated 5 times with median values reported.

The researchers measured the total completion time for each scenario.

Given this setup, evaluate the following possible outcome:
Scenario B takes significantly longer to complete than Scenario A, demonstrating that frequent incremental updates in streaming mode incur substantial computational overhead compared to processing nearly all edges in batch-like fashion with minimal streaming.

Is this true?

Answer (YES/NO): NO